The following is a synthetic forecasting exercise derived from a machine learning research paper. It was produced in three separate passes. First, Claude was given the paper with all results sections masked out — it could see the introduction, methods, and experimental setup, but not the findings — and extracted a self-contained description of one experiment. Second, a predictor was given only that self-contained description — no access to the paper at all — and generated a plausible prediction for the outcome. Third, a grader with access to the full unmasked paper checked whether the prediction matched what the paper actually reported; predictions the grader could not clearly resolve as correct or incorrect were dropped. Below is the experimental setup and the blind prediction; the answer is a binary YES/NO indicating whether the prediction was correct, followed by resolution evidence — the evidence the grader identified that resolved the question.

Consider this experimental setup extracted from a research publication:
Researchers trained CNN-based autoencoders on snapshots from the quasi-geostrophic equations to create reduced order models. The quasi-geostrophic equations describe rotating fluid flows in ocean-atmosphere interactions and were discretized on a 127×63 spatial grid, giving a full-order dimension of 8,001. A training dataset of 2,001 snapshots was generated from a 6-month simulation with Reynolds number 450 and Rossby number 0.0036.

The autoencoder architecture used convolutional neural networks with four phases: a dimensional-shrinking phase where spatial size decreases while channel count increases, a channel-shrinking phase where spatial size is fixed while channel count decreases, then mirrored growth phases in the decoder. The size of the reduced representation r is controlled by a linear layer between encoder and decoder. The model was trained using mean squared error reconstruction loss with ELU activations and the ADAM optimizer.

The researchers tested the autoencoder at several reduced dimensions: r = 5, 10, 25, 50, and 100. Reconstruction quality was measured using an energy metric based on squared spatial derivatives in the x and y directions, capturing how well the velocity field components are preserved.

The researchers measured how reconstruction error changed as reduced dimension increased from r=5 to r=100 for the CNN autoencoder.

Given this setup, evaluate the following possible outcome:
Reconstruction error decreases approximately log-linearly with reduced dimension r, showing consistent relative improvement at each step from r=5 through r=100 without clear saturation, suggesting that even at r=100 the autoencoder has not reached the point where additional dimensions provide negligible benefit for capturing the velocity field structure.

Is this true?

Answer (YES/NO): NO